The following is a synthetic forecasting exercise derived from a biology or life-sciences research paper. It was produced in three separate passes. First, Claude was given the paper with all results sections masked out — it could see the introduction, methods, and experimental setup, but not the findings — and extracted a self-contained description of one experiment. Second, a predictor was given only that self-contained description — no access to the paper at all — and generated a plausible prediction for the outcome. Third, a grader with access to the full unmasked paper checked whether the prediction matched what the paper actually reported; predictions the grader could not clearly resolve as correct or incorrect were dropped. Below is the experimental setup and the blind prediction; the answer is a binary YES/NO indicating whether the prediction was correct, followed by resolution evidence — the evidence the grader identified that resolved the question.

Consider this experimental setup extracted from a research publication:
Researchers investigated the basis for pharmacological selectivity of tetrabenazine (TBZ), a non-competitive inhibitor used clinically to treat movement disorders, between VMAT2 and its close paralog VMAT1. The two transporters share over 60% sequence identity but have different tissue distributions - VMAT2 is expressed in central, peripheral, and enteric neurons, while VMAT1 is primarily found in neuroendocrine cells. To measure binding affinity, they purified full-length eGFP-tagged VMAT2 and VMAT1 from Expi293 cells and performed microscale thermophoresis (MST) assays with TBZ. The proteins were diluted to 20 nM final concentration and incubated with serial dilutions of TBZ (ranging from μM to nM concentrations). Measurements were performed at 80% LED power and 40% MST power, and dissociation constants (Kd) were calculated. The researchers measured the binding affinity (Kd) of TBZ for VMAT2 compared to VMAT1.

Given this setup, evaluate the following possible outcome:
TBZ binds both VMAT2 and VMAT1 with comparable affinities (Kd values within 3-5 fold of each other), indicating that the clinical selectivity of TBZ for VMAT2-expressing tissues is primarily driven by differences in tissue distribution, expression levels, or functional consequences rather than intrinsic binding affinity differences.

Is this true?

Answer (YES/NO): NO